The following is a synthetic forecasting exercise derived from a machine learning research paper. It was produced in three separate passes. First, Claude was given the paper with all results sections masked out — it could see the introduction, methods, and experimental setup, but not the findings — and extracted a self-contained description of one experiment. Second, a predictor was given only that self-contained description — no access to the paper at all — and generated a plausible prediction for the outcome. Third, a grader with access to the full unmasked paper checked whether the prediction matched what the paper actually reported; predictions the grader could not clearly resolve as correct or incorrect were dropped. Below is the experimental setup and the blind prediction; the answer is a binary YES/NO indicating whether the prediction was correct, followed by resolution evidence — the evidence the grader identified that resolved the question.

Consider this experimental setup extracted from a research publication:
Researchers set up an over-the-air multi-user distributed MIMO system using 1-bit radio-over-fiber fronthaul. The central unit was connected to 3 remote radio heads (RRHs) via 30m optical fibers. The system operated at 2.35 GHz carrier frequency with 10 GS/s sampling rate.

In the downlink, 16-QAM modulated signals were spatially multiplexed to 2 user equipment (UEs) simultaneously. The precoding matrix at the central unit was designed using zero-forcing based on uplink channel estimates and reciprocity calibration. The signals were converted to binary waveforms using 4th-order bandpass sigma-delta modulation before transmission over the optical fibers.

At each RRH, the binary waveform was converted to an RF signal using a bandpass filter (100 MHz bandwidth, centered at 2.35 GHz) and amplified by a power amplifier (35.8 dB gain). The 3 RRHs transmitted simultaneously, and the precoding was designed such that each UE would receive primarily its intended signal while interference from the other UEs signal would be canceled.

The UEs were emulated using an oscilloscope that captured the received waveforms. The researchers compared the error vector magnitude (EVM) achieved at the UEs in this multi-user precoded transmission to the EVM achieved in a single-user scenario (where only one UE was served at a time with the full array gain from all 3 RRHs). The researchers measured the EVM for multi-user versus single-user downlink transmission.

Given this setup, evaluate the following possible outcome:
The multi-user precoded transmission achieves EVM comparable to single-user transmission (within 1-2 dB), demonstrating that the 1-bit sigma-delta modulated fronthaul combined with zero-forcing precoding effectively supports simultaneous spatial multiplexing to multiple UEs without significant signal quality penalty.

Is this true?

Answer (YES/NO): NO